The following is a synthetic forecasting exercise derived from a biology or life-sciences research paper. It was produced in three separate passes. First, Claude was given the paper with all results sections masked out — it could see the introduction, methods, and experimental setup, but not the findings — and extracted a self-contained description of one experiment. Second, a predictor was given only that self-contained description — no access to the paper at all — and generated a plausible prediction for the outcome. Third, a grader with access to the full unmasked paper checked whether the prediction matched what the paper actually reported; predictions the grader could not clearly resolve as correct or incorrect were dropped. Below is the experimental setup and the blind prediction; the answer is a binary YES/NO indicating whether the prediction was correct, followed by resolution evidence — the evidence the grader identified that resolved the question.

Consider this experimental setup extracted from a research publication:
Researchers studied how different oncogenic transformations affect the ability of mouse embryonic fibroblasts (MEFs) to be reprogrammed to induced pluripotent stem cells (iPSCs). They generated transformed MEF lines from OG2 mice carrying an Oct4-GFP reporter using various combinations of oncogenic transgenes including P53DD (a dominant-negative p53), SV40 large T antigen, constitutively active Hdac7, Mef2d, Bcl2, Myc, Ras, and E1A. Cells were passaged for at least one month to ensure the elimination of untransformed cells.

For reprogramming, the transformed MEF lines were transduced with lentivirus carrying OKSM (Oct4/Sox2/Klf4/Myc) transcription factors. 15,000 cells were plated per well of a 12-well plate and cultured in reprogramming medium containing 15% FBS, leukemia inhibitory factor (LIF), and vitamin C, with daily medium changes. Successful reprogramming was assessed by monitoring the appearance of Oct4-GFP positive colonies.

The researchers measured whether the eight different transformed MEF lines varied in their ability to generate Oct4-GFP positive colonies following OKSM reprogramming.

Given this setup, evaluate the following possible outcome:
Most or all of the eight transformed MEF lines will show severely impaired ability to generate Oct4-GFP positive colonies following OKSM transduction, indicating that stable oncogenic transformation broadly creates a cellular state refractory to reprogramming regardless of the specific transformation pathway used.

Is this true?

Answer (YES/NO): NO